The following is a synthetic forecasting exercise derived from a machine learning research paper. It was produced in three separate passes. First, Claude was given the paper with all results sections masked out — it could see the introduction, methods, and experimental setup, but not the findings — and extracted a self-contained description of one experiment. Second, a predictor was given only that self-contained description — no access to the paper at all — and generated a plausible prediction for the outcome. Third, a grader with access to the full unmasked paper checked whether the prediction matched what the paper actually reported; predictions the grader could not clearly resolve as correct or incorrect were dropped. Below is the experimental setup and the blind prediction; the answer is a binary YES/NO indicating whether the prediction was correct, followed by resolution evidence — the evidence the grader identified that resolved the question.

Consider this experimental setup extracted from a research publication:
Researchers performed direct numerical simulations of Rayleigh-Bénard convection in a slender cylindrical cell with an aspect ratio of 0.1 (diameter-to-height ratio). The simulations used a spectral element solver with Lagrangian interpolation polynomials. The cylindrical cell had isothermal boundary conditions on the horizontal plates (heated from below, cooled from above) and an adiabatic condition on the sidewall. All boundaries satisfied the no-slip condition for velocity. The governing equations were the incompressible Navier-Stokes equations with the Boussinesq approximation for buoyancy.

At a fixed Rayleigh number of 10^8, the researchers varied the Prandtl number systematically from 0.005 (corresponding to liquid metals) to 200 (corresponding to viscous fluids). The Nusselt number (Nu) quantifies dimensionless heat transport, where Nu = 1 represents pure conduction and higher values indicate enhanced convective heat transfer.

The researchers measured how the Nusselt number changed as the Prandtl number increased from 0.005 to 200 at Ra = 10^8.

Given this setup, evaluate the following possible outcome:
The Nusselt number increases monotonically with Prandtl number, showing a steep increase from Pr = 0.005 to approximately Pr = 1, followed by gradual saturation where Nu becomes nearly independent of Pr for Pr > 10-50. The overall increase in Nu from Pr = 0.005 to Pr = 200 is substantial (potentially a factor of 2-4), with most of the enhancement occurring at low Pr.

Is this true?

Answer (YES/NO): NO